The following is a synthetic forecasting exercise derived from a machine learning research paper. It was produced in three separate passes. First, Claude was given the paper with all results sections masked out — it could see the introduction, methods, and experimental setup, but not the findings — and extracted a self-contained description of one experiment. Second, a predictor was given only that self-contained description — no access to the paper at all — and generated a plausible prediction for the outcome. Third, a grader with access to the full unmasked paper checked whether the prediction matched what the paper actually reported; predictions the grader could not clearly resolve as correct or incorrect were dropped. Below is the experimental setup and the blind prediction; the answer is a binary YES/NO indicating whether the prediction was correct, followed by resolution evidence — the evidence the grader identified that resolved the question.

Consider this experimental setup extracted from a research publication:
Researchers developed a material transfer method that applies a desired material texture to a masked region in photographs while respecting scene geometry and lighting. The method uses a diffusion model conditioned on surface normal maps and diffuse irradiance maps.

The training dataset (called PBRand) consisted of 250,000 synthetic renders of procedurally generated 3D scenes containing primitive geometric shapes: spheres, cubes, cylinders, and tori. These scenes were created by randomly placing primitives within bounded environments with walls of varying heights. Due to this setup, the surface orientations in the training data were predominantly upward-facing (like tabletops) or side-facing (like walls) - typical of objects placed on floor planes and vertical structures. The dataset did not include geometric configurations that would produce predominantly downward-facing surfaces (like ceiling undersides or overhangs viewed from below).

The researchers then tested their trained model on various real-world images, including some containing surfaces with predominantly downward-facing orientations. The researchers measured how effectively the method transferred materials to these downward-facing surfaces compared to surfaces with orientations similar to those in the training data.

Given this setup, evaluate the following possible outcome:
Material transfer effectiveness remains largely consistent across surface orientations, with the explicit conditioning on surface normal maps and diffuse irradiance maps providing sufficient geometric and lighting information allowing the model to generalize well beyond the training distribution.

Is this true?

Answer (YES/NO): NO